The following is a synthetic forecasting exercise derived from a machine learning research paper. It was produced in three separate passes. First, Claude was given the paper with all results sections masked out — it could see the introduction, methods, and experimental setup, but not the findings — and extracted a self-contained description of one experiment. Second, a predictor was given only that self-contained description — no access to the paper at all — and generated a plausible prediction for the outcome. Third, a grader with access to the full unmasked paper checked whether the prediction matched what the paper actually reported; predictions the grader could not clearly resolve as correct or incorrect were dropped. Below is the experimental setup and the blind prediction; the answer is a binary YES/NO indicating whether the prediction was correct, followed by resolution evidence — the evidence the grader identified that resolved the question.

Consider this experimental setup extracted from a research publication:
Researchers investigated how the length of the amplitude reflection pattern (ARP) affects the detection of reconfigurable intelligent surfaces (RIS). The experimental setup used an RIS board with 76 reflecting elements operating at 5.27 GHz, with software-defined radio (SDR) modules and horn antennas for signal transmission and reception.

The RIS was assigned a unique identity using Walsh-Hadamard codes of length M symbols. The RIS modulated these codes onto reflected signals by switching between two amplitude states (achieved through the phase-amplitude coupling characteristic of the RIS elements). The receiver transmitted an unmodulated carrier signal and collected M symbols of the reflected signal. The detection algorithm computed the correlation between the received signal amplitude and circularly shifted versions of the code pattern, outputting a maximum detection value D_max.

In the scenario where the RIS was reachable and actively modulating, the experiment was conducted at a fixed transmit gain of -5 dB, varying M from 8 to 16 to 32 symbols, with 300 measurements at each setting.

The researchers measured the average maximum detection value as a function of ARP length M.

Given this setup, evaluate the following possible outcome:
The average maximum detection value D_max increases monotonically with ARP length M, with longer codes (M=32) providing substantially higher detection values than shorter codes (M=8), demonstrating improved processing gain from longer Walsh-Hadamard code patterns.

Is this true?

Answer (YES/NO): YES